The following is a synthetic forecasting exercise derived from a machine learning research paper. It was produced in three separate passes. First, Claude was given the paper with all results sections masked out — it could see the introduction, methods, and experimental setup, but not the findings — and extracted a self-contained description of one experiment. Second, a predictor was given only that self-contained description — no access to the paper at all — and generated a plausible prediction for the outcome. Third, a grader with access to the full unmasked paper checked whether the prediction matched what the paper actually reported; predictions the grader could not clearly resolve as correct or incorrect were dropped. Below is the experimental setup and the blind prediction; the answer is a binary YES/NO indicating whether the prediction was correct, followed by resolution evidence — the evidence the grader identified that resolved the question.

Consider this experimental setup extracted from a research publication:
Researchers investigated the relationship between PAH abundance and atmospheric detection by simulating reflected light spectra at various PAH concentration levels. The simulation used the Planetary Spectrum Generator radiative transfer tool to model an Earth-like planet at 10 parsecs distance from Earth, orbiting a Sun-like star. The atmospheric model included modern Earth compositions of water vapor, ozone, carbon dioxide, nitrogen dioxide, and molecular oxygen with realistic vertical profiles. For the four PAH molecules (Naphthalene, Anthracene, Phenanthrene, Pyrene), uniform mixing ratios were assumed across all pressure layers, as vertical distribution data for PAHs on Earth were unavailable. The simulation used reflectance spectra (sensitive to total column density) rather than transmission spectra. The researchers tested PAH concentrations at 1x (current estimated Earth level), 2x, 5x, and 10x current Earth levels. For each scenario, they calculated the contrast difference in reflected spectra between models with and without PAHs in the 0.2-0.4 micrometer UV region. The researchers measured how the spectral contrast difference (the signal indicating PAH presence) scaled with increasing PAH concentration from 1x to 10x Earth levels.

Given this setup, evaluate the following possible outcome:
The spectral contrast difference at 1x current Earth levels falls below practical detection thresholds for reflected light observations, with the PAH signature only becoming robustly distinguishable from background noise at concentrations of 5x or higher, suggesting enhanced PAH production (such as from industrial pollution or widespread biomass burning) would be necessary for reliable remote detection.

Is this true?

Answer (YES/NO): NO